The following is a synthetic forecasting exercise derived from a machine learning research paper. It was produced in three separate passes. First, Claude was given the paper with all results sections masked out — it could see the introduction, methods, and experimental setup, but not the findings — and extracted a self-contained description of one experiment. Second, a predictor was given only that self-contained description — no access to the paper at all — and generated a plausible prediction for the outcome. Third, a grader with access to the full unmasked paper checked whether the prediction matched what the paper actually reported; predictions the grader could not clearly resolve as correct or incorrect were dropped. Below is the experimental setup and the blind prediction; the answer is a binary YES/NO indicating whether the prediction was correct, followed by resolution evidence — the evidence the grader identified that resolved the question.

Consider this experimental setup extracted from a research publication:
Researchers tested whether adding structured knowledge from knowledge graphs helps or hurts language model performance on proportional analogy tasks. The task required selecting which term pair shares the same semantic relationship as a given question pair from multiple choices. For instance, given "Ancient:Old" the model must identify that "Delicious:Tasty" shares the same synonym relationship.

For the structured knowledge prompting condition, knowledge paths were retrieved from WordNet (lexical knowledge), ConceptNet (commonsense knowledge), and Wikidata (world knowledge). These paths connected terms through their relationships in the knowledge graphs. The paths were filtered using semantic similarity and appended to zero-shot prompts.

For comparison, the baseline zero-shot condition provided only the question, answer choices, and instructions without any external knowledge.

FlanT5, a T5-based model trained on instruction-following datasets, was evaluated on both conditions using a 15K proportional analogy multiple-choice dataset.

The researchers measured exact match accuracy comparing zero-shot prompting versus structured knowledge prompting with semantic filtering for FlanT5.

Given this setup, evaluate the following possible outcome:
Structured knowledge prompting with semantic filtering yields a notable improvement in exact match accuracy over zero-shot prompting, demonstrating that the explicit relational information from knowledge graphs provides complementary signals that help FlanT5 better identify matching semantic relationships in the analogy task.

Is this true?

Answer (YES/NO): NO